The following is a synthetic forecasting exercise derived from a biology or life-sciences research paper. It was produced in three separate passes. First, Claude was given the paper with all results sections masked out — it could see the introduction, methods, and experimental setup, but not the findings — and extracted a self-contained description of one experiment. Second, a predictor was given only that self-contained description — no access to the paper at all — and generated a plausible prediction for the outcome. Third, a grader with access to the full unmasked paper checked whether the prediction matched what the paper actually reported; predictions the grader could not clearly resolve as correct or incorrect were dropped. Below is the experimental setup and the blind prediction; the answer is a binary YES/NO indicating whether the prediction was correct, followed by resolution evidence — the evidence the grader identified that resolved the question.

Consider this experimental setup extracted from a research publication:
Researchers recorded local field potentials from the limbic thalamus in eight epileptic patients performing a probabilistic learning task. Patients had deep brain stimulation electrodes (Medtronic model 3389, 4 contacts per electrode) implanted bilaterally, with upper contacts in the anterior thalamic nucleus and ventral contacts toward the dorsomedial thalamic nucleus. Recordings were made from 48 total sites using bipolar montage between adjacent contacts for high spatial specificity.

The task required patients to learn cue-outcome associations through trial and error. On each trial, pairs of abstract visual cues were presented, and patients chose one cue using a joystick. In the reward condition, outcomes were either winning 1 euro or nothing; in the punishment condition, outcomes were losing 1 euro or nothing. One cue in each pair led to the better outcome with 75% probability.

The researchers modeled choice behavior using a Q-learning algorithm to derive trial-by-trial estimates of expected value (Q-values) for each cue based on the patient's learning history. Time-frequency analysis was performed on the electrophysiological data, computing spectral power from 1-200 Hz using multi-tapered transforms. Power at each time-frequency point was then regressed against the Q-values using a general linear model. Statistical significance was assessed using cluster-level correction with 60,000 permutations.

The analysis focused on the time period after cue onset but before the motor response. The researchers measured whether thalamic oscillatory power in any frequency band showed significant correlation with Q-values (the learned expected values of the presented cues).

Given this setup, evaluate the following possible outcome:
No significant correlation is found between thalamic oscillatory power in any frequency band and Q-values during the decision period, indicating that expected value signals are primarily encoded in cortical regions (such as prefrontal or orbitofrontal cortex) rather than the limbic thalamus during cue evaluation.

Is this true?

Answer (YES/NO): NO